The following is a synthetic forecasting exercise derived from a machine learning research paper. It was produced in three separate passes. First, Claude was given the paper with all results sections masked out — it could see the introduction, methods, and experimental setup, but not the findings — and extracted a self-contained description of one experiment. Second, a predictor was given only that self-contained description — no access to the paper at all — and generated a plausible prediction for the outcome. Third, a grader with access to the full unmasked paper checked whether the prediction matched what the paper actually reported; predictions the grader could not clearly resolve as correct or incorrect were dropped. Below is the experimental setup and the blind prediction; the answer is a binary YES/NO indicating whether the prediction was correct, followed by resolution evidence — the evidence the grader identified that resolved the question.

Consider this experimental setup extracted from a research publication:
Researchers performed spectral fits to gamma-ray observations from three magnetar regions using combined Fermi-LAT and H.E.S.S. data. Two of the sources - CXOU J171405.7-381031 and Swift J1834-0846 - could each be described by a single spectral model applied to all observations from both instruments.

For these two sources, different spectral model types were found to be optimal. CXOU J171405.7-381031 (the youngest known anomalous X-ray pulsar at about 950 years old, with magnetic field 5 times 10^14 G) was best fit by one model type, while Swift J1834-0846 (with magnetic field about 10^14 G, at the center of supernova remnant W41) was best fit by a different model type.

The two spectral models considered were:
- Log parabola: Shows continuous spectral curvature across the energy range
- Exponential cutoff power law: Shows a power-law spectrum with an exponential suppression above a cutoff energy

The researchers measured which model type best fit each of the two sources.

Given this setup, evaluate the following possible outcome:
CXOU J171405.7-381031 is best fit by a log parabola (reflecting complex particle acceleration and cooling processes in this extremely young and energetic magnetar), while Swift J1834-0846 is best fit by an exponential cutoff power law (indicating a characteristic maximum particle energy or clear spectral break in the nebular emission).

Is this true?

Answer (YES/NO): YES